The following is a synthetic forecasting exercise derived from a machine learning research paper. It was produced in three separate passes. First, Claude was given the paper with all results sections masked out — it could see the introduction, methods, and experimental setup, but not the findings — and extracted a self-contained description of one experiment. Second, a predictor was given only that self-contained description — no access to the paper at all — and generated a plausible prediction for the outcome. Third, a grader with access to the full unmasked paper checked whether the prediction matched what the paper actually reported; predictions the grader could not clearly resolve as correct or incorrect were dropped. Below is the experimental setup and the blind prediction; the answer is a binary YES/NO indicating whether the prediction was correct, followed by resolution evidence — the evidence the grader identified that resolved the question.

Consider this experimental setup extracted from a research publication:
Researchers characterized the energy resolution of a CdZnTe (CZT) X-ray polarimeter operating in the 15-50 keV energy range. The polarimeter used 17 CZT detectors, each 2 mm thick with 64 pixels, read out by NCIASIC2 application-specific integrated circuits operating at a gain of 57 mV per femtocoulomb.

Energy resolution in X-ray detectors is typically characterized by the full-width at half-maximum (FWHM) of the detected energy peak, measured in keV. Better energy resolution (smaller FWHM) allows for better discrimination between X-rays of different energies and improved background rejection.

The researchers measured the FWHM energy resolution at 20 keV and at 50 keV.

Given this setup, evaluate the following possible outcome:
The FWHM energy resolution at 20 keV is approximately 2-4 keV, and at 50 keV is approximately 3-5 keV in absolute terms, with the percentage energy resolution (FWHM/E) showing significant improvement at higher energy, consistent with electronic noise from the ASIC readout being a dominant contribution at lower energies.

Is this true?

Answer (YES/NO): NO